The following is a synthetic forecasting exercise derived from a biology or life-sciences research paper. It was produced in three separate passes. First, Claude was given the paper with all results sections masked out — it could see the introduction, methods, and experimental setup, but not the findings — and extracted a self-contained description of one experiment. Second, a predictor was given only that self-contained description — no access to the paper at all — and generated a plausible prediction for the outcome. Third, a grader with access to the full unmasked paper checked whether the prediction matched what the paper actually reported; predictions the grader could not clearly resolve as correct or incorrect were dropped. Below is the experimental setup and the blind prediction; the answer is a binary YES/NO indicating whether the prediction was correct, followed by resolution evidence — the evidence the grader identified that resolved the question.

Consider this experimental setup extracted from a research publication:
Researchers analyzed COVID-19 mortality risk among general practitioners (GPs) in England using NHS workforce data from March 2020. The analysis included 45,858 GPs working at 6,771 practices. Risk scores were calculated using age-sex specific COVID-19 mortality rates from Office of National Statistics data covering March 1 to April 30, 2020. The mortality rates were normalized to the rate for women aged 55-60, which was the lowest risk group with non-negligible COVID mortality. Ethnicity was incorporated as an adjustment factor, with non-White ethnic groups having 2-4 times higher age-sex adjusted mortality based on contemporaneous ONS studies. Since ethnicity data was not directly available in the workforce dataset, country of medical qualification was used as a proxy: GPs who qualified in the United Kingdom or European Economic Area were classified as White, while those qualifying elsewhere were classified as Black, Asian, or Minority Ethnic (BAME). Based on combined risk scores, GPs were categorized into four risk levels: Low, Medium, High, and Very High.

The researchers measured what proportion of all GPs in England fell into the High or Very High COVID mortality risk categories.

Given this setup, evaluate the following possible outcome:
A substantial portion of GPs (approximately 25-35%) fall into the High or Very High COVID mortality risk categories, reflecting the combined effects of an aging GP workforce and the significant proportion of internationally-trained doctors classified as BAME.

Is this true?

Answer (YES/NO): NO